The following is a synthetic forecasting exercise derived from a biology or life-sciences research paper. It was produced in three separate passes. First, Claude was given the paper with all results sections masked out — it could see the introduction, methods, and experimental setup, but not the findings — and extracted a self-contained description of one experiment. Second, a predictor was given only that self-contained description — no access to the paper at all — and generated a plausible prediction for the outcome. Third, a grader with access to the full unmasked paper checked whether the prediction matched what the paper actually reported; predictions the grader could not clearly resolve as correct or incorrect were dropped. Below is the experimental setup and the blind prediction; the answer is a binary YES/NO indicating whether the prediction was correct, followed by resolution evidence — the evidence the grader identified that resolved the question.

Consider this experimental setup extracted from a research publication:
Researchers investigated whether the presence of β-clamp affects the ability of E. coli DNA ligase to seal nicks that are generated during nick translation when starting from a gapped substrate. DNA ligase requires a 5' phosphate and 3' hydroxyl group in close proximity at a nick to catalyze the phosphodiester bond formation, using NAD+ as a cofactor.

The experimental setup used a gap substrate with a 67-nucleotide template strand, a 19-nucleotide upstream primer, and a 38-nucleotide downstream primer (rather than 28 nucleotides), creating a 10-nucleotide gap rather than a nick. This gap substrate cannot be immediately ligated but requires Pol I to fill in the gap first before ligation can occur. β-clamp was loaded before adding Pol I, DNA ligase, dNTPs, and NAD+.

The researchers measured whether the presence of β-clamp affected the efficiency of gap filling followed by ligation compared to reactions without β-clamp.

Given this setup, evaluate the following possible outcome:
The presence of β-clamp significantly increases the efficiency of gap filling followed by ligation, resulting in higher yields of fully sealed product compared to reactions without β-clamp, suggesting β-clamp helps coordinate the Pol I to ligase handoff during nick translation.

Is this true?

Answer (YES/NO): NO